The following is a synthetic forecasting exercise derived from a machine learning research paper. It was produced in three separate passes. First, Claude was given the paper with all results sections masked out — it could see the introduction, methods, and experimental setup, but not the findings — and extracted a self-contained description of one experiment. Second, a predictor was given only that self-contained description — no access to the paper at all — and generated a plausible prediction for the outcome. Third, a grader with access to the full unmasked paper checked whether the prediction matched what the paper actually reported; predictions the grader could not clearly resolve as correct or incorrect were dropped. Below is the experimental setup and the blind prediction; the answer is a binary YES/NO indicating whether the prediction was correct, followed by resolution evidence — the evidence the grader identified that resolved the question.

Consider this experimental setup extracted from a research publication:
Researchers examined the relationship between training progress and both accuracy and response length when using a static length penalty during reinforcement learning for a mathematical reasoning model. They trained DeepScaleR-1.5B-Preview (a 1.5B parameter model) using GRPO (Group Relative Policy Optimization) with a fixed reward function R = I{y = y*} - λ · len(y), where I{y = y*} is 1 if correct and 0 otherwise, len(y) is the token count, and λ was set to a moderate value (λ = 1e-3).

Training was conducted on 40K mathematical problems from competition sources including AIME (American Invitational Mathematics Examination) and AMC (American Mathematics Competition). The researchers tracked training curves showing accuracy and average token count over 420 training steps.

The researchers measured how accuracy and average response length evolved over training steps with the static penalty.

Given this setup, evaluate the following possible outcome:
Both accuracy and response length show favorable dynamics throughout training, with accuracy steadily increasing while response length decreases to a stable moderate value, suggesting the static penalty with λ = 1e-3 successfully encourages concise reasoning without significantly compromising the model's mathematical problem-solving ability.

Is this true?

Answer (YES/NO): NO